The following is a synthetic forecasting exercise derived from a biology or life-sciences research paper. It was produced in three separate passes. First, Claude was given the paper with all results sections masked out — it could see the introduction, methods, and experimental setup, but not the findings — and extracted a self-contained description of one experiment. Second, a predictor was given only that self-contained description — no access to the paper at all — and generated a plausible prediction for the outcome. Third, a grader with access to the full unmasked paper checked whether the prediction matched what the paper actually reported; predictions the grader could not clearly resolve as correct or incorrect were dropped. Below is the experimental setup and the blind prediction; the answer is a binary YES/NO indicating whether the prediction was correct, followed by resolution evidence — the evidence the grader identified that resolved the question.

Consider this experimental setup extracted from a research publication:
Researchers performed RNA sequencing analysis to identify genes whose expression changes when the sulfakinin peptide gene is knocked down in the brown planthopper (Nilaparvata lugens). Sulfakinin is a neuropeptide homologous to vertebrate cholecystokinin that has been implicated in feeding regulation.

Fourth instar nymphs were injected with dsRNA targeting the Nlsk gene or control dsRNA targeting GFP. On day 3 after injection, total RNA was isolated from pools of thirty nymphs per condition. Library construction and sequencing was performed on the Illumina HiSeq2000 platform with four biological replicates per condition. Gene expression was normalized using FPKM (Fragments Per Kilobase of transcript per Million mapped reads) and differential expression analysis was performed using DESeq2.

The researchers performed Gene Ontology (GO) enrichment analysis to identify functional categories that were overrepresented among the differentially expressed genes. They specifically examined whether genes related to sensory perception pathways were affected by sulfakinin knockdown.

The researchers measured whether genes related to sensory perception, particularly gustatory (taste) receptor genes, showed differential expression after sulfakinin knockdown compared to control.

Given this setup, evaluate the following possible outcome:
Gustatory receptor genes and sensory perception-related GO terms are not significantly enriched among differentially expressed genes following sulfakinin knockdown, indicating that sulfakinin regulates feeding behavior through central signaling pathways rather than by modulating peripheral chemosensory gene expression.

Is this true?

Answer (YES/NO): NO